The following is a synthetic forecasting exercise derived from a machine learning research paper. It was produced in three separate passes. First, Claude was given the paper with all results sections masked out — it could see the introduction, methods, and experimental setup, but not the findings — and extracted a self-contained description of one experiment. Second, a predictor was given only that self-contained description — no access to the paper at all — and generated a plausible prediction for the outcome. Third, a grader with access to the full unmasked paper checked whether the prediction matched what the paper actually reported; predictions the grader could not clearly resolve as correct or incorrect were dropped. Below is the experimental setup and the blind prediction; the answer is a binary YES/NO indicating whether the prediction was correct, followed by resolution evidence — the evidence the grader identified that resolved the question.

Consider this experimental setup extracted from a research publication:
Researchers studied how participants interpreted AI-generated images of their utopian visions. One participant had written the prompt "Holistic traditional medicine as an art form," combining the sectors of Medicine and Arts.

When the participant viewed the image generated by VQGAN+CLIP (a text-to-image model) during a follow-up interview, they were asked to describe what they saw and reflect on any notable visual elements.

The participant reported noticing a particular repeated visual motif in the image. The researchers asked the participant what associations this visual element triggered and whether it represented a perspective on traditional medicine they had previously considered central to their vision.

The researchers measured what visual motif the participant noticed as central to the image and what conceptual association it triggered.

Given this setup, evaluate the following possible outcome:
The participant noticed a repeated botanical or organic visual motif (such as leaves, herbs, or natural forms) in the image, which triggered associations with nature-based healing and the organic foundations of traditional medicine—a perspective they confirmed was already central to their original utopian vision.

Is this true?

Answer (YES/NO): NO